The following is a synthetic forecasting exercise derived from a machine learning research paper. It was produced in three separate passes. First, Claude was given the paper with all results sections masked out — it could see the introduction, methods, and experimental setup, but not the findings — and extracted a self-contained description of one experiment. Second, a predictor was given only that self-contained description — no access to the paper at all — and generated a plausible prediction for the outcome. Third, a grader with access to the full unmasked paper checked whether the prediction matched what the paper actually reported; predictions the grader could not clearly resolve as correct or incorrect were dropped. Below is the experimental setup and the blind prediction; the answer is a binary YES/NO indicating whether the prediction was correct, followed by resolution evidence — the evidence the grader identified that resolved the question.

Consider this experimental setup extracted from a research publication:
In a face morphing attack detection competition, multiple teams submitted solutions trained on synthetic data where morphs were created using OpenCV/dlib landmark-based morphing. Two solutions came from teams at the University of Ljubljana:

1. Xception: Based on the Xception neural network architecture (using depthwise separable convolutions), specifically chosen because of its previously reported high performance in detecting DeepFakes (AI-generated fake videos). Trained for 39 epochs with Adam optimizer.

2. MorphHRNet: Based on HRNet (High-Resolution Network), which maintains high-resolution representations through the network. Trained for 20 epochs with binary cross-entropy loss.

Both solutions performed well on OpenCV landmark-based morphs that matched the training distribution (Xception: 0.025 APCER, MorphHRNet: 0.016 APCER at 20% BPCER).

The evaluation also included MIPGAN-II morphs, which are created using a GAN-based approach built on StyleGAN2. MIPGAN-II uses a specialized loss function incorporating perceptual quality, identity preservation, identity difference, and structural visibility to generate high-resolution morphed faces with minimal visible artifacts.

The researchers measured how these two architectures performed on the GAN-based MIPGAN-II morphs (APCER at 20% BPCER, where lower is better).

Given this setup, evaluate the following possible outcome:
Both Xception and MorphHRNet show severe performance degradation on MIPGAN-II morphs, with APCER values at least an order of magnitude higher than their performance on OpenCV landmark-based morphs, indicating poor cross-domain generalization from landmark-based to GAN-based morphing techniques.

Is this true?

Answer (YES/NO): NO